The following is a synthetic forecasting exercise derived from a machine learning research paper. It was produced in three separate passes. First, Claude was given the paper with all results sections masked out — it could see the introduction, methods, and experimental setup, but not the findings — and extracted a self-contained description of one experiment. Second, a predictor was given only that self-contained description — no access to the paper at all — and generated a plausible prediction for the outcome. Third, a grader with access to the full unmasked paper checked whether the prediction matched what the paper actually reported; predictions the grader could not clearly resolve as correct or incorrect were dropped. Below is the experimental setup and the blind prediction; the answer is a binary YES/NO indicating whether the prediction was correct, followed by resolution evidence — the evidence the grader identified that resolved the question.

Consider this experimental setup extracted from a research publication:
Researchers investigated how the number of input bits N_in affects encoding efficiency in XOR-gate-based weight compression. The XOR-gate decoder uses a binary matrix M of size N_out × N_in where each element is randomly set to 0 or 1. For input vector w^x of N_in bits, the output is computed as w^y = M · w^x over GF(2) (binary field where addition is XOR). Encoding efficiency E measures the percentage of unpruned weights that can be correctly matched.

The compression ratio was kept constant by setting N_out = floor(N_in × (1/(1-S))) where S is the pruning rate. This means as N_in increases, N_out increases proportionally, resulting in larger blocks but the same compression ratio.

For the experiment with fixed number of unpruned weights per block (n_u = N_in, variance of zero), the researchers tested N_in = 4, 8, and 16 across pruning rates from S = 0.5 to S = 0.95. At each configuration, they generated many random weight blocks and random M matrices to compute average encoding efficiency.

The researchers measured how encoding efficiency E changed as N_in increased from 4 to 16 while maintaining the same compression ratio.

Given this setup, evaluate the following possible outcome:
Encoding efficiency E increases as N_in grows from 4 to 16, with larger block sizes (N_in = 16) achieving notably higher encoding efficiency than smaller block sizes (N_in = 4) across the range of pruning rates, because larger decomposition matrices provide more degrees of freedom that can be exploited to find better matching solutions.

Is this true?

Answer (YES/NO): YES